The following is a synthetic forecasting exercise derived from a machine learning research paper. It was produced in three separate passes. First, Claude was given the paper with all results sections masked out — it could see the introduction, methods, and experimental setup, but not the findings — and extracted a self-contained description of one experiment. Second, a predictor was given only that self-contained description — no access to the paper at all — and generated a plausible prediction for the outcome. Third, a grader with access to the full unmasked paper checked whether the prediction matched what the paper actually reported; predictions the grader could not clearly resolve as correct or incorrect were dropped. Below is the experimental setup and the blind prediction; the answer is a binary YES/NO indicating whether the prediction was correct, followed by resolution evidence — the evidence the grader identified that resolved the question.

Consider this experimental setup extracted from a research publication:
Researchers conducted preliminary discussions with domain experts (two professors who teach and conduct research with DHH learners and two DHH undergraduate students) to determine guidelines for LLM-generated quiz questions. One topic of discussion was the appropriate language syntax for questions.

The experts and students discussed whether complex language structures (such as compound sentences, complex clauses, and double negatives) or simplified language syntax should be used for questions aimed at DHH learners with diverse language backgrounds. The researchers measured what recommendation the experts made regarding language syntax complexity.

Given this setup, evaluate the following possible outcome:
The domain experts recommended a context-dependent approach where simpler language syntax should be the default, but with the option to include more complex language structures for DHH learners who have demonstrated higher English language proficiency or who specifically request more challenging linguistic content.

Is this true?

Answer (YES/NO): NO